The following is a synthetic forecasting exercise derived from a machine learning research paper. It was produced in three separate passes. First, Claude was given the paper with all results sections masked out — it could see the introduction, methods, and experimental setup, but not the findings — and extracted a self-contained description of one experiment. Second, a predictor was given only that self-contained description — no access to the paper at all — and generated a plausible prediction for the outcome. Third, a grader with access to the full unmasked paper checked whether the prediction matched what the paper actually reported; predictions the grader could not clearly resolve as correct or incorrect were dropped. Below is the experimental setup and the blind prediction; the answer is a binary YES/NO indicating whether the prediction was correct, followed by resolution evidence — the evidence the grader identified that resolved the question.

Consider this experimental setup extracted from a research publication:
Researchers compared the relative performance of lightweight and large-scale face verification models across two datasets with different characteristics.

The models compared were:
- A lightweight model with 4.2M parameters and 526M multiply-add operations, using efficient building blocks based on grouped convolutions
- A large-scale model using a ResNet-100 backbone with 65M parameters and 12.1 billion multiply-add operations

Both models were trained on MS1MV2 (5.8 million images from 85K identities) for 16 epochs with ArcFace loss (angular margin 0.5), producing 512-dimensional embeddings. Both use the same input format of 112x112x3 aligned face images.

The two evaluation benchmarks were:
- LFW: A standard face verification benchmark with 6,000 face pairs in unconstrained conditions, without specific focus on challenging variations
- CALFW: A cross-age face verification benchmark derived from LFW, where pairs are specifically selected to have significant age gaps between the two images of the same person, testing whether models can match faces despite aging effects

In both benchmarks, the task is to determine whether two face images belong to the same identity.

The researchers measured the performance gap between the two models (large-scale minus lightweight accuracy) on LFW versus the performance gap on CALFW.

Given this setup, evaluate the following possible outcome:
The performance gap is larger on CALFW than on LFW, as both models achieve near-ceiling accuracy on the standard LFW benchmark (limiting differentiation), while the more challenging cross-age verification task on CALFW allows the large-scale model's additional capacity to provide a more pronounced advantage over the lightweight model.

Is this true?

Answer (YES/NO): NO